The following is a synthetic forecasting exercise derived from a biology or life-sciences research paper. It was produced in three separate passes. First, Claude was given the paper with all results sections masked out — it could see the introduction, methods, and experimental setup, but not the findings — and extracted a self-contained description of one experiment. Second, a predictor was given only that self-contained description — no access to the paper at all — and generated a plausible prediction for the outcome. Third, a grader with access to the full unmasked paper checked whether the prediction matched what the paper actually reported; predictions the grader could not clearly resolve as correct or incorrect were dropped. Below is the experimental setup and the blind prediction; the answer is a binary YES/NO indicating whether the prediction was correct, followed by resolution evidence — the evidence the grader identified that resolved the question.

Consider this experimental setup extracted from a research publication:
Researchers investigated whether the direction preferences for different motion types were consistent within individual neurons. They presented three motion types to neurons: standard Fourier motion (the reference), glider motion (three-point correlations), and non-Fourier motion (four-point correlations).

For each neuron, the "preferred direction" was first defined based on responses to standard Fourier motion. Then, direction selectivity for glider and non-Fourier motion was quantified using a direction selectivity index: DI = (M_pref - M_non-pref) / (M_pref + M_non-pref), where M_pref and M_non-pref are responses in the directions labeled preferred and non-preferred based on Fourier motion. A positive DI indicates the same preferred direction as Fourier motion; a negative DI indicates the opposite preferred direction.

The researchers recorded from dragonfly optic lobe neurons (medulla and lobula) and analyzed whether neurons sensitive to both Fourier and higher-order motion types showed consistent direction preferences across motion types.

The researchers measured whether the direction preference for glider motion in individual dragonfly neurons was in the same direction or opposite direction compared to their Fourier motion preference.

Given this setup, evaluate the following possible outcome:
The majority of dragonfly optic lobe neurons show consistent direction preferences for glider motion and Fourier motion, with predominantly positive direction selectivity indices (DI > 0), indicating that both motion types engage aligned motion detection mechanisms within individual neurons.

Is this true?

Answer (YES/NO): NO